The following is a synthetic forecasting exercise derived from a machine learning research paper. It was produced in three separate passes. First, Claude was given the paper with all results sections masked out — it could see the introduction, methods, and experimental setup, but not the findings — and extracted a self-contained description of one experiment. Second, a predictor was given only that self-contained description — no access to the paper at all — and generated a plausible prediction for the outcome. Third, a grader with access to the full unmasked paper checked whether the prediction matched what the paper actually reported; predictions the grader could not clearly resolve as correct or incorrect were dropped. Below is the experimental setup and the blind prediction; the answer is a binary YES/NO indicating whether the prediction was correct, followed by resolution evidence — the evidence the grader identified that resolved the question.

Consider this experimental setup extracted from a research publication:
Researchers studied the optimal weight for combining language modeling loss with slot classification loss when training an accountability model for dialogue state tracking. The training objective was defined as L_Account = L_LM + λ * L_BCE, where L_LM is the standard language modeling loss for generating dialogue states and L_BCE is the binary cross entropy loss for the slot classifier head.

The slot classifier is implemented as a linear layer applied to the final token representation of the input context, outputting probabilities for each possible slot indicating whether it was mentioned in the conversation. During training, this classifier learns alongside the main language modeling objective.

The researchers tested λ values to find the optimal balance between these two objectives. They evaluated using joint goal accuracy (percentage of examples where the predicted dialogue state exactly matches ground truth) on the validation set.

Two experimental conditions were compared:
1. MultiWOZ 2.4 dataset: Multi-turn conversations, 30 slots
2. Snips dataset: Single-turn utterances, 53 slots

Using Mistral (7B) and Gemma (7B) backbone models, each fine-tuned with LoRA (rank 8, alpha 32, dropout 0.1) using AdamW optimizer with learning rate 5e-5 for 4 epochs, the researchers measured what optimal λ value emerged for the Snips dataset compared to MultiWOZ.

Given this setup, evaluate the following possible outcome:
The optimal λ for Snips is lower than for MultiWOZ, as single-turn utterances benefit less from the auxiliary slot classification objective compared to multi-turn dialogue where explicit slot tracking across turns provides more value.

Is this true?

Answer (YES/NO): YES